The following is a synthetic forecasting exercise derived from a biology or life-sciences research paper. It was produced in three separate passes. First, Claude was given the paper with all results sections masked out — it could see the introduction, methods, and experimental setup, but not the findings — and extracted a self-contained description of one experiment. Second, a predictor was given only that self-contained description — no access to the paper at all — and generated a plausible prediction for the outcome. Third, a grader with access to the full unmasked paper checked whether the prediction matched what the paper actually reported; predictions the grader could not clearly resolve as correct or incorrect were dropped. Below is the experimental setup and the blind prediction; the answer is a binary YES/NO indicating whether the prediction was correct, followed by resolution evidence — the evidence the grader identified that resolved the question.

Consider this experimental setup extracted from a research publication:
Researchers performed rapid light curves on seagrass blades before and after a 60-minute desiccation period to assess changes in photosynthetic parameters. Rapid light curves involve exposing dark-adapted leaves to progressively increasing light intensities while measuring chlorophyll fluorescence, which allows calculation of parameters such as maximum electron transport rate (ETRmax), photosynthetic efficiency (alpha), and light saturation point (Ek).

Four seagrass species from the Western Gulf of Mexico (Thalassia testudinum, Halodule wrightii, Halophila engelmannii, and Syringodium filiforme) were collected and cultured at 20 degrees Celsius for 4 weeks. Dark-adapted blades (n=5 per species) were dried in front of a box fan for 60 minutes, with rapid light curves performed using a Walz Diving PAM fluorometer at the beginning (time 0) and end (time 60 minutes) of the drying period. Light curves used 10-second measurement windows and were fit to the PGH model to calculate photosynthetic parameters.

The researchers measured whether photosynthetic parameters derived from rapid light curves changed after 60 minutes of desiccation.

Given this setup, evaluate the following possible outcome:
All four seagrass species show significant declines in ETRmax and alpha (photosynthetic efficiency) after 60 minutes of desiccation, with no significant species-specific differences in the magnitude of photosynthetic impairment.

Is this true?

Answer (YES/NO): NO